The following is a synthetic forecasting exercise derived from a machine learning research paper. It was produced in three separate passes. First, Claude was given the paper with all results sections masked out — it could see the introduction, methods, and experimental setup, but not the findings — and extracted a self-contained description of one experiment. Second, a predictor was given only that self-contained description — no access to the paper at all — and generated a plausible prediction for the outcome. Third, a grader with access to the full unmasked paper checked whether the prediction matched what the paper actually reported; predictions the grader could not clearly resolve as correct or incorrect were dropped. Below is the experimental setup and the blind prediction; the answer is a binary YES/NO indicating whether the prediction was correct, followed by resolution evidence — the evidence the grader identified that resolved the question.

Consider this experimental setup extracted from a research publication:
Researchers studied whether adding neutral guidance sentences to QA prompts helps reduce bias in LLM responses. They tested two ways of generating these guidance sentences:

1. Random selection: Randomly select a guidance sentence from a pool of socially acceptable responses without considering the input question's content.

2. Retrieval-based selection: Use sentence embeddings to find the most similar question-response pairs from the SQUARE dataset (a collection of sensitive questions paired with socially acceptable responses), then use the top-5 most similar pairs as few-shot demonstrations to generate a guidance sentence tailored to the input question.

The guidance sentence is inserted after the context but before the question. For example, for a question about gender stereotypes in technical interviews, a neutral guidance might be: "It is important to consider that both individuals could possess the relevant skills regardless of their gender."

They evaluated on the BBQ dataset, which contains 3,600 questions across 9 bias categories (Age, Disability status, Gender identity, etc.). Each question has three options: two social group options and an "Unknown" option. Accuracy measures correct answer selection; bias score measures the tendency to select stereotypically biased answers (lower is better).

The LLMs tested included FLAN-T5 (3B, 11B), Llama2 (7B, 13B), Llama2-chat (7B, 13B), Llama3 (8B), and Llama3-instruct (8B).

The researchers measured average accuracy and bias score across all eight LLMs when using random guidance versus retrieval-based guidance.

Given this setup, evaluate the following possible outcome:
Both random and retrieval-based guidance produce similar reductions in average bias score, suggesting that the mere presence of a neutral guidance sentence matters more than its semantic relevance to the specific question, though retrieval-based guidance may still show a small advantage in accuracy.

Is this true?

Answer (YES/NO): NO